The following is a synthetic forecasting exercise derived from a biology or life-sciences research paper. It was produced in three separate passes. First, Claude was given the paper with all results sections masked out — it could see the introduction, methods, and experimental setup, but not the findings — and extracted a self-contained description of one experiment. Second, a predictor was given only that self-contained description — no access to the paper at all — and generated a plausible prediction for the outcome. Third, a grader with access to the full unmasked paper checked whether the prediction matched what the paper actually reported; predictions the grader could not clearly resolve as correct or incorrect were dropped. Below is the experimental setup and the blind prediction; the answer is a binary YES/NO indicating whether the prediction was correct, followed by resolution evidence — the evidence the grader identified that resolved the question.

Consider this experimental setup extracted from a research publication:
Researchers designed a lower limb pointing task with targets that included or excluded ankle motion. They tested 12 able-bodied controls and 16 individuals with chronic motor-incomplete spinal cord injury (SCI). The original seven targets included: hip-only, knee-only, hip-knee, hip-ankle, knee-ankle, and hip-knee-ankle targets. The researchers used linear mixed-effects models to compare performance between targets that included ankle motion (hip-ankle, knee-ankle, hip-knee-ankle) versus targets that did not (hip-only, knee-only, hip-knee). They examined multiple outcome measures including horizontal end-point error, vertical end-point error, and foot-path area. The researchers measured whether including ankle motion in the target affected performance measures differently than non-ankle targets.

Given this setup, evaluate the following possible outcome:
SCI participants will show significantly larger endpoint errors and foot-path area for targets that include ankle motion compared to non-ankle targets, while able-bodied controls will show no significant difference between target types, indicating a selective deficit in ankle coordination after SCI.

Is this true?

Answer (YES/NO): NO